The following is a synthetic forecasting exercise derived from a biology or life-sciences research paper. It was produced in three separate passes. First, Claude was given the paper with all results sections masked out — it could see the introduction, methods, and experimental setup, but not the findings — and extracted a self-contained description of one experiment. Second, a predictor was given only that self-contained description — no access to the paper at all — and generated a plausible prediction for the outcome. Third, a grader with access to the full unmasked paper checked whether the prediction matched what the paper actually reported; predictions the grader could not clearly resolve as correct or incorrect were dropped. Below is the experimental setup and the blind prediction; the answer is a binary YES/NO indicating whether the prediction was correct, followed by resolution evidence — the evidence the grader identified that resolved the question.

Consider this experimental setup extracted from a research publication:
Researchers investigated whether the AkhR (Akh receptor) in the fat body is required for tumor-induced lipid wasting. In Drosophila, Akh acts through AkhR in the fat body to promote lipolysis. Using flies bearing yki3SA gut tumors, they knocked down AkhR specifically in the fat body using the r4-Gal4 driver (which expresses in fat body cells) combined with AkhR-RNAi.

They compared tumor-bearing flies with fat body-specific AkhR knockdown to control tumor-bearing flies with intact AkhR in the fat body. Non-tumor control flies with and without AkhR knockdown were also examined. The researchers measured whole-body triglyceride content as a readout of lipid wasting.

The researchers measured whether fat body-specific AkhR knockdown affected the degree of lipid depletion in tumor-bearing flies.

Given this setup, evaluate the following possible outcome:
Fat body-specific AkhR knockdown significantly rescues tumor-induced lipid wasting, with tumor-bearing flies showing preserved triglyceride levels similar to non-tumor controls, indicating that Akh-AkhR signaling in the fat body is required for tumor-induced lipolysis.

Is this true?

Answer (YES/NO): NO